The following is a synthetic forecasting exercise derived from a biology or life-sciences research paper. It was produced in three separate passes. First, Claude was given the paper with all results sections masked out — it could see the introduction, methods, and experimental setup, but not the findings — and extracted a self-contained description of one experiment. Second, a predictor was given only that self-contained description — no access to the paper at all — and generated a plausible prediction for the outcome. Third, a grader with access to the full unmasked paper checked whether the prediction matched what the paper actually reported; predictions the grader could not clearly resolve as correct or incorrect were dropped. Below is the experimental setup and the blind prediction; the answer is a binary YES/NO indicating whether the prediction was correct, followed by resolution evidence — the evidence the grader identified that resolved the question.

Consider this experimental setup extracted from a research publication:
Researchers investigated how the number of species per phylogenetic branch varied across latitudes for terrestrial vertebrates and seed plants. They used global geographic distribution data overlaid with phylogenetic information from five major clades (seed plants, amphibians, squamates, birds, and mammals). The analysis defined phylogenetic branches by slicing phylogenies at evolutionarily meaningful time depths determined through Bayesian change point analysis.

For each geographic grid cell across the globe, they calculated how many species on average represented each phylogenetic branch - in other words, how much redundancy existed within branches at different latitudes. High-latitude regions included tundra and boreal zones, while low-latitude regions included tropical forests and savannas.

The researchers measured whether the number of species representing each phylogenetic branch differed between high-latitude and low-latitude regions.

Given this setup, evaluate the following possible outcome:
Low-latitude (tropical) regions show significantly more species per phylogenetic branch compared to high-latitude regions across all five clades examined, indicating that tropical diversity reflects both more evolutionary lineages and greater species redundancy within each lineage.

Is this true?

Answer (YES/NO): NO